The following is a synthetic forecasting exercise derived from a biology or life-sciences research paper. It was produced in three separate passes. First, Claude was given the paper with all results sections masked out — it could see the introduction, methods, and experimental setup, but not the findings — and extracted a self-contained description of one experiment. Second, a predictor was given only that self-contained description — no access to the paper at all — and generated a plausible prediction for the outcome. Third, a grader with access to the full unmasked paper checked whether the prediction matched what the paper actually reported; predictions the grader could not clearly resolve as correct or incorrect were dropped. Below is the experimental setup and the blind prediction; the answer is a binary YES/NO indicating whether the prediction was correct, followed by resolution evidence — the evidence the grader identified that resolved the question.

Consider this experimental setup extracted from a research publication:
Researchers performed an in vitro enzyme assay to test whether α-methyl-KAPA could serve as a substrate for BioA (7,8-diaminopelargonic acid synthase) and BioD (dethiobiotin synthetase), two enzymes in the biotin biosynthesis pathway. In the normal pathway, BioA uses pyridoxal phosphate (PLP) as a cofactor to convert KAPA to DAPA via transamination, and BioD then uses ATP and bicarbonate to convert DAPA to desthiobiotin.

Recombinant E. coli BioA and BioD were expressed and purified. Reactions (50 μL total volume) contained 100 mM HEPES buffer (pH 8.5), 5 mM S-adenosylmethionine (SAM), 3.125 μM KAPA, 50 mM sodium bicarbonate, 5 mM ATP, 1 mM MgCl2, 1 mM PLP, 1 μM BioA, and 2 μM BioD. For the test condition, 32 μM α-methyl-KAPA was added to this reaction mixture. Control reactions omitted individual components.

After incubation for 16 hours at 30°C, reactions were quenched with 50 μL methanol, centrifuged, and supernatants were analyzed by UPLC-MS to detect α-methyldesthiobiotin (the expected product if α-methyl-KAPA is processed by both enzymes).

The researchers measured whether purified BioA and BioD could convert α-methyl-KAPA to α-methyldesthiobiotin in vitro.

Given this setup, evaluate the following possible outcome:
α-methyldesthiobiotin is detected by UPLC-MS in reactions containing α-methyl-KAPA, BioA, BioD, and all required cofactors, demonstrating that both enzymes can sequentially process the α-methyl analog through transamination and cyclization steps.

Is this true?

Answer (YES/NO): YES